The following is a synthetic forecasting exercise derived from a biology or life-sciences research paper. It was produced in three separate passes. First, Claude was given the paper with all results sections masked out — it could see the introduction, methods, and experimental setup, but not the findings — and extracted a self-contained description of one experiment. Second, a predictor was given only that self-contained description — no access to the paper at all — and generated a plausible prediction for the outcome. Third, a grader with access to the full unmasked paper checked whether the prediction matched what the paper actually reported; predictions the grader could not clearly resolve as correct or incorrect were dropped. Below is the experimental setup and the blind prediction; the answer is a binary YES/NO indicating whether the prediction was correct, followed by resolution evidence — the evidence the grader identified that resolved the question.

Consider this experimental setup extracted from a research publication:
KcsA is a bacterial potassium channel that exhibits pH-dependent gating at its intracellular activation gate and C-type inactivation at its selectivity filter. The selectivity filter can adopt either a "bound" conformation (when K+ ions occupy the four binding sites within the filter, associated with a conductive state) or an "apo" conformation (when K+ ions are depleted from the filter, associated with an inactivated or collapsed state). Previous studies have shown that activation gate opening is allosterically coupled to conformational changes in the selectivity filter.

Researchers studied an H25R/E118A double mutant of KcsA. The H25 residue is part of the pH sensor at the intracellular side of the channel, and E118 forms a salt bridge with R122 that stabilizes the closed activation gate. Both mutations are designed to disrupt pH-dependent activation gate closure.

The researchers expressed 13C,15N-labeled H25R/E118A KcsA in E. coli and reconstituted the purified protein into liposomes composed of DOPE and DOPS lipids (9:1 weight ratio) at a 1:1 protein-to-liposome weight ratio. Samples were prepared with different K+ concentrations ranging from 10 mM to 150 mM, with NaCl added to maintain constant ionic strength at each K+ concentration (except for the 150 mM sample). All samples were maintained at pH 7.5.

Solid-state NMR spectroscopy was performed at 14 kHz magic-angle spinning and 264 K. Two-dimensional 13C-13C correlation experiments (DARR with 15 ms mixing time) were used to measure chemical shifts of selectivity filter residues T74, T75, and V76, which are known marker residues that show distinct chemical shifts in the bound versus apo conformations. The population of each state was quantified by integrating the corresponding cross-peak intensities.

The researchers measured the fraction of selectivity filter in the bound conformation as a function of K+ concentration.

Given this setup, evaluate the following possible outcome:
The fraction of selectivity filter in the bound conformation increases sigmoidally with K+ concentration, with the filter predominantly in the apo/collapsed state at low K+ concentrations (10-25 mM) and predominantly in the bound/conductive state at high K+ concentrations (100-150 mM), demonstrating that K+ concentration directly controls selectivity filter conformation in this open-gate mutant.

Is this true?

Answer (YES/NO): YES